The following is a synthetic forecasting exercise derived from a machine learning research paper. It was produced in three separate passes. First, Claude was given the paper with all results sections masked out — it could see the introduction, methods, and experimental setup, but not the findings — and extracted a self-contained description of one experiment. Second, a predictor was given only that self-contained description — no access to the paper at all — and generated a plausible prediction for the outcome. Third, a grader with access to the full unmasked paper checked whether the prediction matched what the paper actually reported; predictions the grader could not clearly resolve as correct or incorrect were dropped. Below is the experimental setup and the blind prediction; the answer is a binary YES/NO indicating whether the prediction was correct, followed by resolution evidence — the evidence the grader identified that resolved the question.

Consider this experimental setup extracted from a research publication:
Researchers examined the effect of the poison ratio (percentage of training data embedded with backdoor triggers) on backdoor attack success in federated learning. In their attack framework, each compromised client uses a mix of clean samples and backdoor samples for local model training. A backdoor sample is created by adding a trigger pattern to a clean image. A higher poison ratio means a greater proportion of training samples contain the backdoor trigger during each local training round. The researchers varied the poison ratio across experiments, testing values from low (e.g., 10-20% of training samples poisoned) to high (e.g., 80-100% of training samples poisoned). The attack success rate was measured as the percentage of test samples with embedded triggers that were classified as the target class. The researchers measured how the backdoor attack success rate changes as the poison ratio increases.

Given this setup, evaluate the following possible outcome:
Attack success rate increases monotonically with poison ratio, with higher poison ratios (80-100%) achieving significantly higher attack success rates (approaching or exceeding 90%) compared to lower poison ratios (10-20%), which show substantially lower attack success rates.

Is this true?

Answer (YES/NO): NO